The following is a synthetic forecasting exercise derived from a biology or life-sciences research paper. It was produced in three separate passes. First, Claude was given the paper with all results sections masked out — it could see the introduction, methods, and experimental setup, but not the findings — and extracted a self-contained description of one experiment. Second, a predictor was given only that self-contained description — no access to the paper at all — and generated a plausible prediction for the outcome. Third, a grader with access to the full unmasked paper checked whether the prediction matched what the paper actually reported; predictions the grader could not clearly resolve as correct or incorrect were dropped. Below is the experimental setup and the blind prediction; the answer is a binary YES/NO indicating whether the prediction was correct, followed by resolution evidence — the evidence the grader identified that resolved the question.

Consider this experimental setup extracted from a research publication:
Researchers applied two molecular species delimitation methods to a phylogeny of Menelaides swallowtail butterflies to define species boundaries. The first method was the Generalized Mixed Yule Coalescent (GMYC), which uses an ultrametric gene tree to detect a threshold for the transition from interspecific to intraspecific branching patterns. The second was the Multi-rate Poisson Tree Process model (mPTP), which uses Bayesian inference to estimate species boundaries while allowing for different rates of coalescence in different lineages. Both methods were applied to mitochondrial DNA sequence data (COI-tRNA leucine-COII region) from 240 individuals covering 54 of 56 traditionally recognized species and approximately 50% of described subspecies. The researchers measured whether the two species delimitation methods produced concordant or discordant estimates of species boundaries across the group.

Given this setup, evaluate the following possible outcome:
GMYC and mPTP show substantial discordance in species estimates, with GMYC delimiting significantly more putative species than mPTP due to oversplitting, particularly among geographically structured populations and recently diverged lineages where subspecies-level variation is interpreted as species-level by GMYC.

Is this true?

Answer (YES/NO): NO